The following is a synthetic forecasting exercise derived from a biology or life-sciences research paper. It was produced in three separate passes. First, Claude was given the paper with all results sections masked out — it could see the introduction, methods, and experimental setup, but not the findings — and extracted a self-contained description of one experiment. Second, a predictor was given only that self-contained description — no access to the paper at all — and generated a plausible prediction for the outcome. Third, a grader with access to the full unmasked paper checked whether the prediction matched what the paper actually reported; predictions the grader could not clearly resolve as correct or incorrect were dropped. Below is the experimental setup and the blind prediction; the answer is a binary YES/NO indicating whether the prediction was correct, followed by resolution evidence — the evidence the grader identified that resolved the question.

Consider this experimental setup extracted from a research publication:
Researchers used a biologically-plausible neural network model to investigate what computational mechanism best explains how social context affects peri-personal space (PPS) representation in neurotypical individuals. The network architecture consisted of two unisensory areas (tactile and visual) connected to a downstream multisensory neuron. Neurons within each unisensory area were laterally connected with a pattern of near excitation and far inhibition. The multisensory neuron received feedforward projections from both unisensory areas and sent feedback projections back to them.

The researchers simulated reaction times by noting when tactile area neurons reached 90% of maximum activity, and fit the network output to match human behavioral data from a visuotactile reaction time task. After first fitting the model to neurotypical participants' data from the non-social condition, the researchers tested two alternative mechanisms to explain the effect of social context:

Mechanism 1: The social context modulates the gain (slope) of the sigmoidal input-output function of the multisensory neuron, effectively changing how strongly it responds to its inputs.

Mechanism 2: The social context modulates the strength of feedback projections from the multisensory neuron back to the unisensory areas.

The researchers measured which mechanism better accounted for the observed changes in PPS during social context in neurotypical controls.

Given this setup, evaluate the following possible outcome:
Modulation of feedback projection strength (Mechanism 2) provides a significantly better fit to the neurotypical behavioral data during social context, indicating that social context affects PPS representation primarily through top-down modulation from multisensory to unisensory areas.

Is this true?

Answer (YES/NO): NO